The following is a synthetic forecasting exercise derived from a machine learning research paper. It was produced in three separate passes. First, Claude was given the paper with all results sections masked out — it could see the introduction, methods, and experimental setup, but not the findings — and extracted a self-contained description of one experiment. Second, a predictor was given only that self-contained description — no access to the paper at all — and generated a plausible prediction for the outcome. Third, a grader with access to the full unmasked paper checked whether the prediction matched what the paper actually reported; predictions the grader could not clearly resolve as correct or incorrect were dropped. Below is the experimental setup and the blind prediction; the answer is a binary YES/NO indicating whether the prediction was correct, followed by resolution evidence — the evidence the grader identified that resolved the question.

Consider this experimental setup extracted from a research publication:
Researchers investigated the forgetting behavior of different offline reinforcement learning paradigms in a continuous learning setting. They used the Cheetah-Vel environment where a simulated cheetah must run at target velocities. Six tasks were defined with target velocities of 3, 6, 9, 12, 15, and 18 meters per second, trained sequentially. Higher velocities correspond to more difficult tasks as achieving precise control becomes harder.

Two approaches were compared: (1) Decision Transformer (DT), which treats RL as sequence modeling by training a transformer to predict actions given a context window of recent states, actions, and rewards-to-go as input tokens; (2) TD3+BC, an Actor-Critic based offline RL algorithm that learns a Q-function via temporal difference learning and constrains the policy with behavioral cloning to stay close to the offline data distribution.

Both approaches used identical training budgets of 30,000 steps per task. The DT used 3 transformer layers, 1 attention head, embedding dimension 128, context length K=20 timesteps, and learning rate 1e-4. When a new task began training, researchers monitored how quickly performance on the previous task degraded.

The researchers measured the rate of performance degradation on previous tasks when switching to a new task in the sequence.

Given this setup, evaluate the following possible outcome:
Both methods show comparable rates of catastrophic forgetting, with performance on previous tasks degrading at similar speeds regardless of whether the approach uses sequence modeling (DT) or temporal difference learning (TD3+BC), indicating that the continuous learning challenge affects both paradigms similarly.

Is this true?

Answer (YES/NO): NO